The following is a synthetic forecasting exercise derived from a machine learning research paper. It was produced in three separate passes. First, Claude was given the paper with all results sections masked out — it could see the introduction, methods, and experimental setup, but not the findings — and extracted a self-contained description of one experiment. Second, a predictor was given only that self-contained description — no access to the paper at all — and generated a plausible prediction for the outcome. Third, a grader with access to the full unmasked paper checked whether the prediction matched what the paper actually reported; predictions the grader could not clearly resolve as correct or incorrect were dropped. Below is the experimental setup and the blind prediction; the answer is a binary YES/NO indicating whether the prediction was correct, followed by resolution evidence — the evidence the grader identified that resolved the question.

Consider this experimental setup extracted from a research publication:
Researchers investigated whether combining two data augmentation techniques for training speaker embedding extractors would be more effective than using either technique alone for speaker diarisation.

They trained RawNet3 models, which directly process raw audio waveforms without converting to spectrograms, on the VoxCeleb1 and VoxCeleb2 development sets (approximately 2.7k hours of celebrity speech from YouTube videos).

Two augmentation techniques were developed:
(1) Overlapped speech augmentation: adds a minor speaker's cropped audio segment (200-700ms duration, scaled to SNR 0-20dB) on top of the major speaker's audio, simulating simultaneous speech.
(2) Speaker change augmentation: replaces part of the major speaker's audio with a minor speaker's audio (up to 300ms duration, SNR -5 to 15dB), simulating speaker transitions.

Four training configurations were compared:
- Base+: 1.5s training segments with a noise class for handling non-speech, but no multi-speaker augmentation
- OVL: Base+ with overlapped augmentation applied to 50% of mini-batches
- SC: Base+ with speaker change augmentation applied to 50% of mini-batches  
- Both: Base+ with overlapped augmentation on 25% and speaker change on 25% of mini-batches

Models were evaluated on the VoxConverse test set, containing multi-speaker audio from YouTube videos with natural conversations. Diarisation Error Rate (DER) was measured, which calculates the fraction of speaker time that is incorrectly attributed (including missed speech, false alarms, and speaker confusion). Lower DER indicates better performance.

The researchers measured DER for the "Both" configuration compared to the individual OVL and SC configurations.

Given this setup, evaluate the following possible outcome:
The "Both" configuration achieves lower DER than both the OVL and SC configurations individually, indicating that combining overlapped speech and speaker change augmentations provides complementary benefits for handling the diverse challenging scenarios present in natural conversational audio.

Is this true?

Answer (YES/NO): NO